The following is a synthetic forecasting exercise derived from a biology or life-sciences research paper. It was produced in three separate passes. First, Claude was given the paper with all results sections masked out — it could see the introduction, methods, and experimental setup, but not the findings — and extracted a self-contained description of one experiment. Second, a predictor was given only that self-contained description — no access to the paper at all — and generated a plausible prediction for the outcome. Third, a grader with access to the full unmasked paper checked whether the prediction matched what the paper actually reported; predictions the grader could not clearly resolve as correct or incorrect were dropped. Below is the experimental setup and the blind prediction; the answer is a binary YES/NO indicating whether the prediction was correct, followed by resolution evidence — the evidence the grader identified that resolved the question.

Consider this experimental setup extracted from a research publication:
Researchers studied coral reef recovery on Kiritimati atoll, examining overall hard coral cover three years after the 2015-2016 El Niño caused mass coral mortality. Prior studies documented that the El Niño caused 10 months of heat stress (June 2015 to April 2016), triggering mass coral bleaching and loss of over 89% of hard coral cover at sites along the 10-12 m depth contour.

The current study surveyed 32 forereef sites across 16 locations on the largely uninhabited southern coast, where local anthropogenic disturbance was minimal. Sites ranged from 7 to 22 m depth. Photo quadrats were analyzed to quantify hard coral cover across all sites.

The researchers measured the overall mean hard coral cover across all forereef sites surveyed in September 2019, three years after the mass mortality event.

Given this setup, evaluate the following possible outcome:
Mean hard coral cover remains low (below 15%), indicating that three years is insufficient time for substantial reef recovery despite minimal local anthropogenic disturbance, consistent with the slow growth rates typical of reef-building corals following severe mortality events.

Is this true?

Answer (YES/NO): YES